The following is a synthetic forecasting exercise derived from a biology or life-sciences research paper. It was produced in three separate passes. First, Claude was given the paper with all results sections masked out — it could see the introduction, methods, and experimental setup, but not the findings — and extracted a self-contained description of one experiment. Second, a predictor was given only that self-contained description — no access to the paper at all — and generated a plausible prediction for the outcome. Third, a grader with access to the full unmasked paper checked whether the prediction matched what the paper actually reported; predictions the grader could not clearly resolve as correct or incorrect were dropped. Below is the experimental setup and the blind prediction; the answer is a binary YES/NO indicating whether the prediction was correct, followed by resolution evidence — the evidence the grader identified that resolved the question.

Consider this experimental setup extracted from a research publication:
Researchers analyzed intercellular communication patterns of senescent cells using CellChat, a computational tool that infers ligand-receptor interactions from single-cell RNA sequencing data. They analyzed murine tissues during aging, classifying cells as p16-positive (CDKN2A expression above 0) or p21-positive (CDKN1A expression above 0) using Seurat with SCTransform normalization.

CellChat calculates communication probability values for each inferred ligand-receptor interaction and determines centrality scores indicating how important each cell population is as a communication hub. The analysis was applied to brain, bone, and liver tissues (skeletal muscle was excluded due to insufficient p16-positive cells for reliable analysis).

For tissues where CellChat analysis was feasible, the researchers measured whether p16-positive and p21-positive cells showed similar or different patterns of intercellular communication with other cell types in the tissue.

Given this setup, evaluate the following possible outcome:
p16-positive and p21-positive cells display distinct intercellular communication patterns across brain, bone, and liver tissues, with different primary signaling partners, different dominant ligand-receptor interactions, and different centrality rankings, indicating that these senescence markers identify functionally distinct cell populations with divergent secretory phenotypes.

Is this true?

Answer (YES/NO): YES